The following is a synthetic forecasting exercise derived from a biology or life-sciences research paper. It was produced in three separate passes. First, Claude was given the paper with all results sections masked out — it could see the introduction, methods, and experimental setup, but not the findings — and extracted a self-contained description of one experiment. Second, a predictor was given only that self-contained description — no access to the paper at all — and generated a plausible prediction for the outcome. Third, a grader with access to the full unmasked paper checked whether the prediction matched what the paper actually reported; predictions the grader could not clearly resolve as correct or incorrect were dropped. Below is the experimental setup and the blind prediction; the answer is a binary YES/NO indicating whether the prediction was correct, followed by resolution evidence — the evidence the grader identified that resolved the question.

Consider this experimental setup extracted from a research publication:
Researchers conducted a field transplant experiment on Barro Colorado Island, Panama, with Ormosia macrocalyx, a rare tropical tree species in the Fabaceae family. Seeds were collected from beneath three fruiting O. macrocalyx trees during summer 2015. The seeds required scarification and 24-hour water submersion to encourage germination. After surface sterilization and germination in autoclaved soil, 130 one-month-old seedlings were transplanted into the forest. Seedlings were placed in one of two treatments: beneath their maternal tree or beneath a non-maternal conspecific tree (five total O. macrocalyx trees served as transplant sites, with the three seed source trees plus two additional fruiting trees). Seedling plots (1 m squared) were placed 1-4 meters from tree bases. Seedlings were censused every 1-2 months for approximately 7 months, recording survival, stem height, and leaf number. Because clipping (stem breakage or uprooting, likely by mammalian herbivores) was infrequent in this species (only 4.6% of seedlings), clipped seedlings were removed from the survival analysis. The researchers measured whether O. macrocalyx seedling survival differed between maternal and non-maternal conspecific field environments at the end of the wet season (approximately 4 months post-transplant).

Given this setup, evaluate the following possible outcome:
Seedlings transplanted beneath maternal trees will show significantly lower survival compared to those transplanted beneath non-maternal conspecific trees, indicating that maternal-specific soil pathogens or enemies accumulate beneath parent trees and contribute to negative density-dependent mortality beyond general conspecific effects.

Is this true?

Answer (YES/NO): YES